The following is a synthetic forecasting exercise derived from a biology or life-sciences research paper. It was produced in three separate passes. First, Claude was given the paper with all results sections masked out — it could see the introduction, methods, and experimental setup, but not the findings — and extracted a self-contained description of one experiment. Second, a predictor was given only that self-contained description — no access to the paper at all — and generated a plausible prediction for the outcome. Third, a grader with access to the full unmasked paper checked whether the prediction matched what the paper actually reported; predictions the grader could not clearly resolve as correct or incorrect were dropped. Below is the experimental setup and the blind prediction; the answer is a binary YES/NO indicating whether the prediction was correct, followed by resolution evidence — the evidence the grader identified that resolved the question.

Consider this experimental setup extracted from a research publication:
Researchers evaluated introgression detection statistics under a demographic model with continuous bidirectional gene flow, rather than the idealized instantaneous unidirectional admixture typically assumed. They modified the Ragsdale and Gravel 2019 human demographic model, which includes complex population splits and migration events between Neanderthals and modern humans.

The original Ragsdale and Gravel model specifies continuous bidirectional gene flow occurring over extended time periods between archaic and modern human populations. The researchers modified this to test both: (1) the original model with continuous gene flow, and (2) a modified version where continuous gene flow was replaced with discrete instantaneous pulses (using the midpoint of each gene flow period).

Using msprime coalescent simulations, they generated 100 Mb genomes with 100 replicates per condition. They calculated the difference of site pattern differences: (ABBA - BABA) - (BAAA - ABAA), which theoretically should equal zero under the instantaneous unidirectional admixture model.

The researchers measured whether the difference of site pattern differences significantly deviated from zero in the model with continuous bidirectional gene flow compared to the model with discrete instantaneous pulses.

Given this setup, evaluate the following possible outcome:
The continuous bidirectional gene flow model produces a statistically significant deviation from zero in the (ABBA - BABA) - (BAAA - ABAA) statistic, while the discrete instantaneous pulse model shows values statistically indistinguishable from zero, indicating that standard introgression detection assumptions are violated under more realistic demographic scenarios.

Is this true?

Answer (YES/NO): NO